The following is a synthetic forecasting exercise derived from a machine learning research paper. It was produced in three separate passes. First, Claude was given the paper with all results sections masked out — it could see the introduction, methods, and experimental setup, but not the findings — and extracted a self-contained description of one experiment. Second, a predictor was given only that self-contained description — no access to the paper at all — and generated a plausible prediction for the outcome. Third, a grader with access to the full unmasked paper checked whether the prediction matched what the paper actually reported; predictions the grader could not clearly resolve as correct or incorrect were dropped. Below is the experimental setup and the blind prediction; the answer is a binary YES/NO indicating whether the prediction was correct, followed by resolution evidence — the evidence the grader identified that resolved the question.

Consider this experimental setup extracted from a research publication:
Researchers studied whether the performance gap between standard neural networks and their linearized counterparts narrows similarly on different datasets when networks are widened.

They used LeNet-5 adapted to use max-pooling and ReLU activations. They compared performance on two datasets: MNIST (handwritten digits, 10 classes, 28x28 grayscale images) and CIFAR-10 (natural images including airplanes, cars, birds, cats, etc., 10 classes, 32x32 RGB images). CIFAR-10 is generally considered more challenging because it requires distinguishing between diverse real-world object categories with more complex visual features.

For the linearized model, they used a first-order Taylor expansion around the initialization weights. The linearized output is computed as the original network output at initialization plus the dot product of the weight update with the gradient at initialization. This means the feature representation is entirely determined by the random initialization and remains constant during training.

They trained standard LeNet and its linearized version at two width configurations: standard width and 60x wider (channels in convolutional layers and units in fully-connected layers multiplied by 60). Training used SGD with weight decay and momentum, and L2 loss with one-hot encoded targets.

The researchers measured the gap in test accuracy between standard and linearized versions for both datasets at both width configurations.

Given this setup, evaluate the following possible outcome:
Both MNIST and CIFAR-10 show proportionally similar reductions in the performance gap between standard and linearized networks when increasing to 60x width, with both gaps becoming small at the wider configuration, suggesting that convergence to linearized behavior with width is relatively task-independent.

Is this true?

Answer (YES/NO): NO